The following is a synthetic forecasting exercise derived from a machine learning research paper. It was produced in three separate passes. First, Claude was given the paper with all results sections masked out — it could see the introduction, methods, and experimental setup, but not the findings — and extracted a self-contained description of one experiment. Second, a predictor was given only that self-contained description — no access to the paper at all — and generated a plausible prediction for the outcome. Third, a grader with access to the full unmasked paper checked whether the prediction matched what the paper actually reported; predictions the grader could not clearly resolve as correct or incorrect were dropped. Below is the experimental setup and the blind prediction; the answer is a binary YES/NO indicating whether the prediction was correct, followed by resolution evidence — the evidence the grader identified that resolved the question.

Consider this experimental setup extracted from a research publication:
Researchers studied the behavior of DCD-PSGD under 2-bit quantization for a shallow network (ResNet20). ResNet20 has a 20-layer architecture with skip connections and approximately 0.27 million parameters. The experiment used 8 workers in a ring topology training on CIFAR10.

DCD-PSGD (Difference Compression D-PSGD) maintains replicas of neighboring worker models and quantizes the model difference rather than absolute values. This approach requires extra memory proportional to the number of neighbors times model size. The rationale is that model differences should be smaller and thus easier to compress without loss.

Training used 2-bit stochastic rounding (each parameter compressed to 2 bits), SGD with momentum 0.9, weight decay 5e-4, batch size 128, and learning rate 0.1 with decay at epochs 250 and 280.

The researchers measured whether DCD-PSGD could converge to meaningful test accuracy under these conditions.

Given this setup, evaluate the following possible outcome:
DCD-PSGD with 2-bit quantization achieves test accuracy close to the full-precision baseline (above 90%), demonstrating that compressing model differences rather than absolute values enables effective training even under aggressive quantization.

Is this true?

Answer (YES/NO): NO